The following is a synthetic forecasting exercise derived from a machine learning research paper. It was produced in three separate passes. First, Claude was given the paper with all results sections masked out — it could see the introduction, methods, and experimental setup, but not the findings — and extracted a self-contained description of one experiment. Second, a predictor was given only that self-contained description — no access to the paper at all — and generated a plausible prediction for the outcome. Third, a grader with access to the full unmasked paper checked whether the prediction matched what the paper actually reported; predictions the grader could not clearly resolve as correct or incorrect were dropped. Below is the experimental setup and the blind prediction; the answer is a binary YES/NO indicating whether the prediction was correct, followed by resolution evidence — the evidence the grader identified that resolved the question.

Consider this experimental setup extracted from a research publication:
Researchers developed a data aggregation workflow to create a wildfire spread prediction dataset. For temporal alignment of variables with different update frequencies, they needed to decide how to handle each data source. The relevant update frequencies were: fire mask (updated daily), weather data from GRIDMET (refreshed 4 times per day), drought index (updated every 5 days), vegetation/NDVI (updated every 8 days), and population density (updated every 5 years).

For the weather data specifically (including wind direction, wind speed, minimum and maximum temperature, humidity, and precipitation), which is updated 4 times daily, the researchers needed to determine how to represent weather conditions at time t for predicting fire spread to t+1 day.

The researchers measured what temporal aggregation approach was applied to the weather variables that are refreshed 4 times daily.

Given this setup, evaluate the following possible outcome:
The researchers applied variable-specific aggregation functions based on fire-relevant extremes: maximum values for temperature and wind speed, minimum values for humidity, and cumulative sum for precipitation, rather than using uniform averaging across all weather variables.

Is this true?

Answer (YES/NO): NO